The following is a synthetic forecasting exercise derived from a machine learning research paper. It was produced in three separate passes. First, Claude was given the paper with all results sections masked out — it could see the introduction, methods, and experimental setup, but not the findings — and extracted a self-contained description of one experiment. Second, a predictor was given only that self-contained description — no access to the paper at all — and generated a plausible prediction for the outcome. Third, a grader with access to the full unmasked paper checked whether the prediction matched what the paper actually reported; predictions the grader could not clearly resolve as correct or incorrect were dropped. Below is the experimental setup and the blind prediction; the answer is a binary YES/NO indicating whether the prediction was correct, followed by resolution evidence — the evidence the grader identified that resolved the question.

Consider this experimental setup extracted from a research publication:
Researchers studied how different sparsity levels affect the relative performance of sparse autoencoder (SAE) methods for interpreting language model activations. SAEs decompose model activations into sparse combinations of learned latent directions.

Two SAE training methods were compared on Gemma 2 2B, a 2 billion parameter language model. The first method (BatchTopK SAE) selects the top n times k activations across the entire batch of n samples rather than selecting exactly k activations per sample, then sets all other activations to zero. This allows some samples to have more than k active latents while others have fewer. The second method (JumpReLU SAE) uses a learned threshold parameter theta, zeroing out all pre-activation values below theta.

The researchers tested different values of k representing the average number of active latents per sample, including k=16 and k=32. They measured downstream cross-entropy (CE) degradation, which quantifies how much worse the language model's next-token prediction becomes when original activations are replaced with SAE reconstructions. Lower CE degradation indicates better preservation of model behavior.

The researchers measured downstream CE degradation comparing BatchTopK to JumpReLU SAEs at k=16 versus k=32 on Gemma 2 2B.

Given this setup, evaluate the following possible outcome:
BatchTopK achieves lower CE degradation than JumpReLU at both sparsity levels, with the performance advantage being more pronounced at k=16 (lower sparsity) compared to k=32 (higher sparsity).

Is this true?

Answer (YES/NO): NO